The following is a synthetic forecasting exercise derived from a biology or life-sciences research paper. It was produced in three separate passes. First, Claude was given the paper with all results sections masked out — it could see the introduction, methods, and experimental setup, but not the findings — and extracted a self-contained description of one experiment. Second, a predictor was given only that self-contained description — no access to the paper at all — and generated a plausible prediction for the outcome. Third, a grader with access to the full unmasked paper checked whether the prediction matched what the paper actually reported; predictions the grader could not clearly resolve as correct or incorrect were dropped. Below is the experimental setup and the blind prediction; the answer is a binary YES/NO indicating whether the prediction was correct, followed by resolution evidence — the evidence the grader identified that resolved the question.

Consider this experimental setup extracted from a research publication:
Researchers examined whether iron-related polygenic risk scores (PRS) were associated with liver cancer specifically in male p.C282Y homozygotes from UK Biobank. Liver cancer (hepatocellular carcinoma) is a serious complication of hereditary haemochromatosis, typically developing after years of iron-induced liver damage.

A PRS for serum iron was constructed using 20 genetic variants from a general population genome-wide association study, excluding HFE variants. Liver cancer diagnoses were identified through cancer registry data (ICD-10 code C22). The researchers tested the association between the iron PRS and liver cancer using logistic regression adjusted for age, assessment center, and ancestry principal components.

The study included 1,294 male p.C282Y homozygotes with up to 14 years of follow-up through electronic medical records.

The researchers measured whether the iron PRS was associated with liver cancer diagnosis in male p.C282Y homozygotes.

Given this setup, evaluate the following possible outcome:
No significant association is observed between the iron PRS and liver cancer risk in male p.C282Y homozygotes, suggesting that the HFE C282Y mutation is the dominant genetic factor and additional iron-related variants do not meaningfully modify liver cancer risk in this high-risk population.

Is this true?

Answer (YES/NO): NO